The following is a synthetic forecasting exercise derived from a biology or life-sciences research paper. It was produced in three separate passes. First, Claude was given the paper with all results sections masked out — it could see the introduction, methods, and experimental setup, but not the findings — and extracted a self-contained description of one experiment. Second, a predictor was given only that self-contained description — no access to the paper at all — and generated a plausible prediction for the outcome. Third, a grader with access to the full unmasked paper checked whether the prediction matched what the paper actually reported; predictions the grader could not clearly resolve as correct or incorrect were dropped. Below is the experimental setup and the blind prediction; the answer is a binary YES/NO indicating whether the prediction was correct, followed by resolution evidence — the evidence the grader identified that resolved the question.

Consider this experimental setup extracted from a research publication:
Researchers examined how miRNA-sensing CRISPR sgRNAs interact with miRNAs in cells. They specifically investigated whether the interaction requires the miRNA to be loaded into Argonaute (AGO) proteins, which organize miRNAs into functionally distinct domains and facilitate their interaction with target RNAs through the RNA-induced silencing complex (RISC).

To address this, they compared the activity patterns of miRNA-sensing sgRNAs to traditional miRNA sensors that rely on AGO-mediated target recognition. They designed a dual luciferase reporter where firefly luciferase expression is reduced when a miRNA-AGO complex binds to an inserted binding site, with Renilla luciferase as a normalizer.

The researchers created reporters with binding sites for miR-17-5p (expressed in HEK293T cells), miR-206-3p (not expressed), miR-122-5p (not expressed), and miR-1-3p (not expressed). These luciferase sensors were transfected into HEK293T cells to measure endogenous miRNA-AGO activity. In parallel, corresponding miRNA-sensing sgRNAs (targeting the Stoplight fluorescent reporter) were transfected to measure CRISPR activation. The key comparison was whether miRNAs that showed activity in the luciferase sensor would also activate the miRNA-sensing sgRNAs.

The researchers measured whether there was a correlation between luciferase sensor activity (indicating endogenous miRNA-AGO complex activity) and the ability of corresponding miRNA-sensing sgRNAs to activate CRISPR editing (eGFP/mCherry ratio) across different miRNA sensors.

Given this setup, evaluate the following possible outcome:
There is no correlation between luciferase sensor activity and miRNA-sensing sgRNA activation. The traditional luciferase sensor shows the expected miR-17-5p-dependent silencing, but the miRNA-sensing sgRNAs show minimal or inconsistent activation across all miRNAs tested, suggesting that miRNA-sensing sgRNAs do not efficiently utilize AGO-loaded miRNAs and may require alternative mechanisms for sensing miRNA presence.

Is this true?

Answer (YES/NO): NO